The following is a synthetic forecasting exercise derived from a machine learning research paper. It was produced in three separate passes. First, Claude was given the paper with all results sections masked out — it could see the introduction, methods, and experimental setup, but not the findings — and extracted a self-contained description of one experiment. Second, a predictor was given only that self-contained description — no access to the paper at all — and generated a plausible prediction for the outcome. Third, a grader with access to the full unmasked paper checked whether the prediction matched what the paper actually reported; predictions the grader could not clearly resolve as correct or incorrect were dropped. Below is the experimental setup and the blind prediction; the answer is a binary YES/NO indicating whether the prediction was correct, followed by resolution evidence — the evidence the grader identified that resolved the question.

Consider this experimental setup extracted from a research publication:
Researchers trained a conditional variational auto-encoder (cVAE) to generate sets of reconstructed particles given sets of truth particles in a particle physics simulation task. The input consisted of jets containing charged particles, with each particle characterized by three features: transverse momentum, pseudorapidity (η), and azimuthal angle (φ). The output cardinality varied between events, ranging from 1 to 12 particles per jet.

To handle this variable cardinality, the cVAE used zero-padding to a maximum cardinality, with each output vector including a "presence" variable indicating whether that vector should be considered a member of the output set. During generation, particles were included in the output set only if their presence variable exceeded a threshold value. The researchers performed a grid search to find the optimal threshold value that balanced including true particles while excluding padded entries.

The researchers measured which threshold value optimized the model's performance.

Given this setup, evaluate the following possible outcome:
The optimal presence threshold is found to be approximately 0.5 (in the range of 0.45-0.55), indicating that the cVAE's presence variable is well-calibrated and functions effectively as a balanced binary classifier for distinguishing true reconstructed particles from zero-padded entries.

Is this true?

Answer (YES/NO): NO